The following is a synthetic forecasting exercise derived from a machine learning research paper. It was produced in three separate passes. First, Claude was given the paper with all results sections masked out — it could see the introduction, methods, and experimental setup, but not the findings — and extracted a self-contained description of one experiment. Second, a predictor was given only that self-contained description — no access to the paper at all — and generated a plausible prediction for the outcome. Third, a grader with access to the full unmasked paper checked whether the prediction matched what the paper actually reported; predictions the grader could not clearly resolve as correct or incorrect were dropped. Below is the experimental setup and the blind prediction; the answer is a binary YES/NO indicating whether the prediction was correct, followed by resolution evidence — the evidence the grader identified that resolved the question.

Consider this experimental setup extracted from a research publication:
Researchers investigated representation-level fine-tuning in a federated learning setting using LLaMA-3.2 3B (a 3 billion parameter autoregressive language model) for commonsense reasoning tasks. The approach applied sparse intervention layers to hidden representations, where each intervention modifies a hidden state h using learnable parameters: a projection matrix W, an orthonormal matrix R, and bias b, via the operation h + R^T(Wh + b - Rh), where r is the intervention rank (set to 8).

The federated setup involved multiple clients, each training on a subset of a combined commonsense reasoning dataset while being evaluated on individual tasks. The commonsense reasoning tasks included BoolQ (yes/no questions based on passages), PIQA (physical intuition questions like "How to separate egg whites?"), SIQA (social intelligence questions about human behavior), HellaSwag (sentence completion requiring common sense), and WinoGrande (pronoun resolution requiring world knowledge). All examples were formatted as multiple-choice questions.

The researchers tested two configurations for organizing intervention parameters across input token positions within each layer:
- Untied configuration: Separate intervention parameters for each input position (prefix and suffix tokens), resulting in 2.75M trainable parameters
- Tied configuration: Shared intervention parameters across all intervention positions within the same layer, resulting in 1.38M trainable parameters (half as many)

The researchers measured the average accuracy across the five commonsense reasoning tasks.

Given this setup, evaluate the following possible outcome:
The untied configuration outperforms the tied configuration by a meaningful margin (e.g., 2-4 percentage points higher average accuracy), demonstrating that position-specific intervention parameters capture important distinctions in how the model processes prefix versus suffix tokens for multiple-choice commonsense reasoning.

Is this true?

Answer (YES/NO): NO